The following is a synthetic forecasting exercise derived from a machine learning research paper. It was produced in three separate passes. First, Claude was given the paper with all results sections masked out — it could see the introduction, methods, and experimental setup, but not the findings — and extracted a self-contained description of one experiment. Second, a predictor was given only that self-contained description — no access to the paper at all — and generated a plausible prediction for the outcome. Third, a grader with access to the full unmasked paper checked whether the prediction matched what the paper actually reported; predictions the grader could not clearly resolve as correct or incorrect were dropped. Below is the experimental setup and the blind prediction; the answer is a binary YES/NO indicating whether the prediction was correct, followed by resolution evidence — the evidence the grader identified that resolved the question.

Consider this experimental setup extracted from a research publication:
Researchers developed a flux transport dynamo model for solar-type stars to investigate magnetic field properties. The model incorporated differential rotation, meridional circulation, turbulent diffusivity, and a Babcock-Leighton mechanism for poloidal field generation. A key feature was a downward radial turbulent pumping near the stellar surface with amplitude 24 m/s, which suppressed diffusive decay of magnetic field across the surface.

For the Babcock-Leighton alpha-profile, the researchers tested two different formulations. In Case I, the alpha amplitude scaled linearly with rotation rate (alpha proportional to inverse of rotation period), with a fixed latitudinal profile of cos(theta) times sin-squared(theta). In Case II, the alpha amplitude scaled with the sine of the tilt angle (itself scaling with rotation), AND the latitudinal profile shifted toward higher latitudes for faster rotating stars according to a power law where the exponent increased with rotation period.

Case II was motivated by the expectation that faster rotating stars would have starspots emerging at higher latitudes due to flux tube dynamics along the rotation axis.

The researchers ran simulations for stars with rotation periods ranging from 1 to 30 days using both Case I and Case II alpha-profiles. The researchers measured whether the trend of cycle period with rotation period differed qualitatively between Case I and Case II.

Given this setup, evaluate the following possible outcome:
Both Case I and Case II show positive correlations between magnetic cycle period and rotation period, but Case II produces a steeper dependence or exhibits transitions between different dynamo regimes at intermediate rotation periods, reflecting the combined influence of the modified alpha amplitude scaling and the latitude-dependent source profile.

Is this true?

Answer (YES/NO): NO